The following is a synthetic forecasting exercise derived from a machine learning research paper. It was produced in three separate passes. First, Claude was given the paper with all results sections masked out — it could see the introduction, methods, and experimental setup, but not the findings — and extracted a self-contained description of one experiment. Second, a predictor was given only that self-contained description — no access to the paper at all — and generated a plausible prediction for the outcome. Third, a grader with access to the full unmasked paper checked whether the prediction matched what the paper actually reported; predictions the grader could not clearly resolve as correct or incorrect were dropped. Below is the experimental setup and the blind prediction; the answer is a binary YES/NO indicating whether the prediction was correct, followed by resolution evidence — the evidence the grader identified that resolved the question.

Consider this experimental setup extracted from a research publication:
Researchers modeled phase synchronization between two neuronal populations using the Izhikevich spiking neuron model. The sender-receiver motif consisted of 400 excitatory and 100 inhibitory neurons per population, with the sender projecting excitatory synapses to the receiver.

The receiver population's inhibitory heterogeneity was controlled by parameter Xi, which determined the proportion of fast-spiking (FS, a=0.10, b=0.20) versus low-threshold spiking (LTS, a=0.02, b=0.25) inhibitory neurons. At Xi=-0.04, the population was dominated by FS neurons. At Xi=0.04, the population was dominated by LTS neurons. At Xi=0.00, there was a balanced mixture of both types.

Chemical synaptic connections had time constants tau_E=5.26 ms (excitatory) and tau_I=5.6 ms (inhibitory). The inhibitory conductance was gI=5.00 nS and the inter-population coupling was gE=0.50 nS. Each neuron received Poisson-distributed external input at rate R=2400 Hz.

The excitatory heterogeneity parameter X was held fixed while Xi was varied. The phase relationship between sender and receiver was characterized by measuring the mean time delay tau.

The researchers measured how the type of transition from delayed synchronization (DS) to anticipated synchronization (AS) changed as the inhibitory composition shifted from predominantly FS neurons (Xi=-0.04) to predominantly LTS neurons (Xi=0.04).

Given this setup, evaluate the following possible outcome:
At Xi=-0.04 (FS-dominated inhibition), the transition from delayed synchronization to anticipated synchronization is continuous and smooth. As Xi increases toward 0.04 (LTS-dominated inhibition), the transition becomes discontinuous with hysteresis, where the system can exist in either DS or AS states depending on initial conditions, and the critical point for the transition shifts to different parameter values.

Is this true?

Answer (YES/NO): NO